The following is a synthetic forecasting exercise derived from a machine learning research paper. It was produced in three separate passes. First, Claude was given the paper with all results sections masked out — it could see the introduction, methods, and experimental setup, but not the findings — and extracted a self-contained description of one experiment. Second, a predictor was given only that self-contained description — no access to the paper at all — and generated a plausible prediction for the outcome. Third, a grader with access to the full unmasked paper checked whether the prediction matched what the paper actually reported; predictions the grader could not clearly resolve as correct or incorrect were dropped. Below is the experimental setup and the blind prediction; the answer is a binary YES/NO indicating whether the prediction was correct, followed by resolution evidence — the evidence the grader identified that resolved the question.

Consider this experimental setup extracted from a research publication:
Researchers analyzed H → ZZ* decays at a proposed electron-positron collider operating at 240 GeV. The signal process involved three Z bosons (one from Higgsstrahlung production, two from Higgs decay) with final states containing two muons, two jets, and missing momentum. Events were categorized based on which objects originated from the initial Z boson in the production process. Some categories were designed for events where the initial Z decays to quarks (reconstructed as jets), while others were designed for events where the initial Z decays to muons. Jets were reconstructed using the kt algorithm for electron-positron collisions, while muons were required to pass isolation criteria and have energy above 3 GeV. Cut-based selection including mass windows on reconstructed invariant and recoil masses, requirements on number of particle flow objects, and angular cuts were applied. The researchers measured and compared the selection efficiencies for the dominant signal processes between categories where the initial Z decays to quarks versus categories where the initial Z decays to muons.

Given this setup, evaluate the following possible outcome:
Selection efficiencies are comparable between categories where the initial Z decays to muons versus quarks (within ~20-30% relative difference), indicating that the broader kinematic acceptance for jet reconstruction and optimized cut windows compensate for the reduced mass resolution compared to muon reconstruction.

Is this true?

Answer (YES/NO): NO